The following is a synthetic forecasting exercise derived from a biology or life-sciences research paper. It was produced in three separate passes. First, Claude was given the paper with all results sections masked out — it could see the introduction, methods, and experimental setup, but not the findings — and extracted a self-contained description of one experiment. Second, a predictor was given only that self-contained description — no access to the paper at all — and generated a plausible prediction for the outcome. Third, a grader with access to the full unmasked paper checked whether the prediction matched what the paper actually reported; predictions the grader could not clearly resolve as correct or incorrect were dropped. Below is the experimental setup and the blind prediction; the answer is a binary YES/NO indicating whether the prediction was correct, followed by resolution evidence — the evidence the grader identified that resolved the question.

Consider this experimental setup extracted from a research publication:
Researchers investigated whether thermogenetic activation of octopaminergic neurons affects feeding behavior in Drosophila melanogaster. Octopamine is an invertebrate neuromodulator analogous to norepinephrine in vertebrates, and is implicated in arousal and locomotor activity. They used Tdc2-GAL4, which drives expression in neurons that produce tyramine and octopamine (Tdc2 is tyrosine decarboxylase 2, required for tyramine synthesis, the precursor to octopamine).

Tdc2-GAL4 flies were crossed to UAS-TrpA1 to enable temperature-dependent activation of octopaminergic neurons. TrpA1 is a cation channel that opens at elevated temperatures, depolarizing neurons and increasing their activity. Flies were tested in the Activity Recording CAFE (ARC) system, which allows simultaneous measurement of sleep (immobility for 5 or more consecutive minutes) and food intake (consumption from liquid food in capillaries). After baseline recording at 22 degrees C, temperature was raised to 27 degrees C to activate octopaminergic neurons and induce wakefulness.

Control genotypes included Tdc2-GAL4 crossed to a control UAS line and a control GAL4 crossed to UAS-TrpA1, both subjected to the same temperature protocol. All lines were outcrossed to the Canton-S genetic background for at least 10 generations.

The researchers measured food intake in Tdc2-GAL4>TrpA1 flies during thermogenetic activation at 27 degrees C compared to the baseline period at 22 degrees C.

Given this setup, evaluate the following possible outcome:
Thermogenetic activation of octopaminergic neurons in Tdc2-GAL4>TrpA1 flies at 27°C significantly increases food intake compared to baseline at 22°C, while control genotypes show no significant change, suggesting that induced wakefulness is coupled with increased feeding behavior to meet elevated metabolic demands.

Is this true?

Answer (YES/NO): NO